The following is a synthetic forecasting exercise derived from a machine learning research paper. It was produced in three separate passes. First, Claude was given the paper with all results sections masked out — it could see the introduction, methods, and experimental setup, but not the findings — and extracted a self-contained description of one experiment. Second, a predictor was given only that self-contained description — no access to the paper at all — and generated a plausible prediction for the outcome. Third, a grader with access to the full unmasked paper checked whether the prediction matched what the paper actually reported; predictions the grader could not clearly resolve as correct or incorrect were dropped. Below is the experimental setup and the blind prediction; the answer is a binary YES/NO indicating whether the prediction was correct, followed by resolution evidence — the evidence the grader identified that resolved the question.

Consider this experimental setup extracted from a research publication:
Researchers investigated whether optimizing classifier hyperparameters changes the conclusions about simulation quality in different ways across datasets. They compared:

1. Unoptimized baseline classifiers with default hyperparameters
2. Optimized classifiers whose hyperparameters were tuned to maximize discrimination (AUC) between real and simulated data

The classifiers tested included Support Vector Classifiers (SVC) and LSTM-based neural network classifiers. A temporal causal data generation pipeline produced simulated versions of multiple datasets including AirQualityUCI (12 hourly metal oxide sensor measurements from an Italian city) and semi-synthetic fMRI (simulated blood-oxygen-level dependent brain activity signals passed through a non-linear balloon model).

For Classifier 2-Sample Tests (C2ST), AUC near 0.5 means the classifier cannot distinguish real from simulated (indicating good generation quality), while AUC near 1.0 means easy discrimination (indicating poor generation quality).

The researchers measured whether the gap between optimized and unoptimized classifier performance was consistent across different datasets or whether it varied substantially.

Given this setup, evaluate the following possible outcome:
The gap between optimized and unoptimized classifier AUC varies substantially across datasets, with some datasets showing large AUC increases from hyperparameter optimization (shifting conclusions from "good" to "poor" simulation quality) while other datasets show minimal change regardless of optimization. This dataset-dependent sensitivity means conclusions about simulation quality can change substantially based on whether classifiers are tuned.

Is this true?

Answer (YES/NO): NO